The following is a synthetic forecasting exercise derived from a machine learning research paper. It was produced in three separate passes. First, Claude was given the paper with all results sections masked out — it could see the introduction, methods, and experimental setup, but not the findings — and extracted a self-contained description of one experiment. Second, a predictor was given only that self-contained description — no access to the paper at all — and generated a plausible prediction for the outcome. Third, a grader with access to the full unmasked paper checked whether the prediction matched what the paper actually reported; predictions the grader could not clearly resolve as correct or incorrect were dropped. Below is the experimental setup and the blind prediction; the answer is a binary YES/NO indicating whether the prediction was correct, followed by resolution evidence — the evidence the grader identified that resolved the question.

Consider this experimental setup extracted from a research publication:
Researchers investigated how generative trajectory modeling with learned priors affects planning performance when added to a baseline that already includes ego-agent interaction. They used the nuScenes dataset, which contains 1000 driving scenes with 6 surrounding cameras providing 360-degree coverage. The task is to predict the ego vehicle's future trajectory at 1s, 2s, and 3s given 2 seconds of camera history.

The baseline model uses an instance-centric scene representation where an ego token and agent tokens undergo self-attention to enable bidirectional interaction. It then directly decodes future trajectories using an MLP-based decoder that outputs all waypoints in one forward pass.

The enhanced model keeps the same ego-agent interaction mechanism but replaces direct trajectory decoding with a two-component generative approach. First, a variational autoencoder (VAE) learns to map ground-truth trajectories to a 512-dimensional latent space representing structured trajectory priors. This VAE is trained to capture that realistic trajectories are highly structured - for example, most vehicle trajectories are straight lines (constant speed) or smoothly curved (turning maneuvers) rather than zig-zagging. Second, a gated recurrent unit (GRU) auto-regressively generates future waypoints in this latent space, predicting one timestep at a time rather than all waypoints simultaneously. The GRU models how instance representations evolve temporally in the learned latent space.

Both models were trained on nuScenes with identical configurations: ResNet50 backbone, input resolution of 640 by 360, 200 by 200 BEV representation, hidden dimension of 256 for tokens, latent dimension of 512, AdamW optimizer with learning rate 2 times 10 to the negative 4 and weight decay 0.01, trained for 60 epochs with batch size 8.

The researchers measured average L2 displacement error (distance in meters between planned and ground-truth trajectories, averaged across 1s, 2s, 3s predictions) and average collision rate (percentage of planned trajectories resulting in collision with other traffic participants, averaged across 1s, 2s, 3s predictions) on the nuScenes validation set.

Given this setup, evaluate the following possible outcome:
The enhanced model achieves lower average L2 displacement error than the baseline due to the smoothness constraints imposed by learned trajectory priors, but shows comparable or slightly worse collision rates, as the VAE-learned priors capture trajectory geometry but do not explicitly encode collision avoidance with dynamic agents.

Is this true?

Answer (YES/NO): NO